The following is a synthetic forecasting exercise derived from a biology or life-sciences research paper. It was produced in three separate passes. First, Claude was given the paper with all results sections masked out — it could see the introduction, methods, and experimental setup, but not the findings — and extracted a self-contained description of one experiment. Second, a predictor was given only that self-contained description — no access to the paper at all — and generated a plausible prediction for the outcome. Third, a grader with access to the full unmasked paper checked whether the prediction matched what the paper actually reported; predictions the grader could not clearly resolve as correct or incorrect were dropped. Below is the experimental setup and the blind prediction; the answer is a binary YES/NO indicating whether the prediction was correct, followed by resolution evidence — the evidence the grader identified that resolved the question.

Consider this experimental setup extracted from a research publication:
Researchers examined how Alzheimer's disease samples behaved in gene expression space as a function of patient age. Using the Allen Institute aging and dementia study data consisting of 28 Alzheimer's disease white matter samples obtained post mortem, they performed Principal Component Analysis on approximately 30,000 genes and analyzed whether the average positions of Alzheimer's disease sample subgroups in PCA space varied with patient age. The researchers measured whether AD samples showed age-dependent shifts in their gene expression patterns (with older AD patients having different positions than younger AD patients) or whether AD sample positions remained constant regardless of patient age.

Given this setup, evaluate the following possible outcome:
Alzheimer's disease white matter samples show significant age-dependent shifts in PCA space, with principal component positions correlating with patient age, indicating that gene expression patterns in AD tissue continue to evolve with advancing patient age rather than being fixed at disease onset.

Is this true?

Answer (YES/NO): NO